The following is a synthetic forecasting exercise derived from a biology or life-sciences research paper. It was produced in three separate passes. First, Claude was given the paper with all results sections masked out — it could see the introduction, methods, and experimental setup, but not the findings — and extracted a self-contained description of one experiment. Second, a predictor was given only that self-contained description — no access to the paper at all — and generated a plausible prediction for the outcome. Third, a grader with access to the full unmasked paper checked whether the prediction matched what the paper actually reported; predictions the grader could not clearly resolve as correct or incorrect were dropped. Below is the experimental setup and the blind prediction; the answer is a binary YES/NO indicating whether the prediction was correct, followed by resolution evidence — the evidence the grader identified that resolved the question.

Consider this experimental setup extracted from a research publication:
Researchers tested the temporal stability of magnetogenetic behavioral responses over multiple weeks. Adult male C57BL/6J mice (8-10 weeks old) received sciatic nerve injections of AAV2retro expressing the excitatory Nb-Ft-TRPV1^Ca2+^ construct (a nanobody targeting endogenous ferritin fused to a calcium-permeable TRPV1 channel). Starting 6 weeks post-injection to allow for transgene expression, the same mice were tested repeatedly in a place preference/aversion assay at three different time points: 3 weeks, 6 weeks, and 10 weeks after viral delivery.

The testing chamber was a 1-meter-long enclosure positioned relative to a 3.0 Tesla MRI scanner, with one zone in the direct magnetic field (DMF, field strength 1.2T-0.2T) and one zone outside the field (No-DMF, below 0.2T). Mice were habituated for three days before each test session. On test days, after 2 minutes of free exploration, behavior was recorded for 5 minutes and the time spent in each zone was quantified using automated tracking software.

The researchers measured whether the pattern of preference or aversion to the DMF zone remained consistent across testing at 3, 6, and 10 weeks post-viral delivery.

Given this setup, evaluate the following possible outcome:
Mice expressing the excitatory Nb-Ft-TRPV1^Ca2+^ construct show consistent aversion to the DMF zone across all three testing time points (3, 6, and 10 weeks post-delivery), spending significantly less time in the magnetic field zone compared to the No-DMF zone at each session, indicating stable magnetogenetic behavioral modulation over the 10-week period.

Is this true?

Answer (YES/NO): NO